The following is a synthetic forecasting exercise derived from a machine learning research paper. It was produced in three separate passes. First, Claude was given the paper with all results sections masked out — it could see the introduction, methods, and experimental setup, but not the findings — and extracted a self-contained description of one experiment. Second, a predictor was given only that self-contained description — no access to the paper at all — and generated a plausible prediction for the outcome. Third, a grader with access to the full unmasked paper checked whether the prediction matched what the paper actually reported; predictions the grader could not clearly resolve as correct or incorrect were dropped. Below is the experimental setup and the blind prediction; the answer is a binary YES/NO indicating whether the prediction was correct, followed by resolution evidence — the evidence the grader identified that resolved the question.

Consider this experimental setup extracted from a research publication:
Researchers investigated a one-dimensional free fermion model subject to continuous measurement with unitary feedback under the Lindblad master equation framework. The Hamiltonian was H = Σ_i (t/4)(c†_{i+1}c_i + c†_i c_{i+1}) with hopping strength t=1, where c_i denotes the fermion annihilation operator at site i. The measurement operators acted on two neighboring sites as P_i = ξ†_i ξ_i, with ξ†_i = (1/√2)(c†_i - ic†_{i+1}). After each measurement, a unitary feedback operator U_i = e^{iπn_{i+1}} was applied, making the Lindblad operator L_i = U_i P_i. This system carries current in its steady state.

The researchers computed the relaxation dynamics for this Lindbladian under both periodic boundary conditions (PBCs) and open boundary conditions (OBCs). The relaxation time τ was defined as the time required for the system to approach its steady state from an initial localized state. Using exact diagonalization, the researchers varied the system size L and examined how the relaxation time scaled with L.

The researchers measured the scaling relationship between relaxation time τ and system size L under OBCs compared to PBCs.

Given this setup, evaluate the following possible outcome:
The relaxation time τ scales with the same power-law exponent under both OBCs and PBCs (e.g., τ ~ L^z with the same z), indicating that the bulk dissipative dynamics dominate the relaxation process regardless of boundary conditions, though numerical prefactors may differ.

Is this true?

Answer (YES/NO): NO